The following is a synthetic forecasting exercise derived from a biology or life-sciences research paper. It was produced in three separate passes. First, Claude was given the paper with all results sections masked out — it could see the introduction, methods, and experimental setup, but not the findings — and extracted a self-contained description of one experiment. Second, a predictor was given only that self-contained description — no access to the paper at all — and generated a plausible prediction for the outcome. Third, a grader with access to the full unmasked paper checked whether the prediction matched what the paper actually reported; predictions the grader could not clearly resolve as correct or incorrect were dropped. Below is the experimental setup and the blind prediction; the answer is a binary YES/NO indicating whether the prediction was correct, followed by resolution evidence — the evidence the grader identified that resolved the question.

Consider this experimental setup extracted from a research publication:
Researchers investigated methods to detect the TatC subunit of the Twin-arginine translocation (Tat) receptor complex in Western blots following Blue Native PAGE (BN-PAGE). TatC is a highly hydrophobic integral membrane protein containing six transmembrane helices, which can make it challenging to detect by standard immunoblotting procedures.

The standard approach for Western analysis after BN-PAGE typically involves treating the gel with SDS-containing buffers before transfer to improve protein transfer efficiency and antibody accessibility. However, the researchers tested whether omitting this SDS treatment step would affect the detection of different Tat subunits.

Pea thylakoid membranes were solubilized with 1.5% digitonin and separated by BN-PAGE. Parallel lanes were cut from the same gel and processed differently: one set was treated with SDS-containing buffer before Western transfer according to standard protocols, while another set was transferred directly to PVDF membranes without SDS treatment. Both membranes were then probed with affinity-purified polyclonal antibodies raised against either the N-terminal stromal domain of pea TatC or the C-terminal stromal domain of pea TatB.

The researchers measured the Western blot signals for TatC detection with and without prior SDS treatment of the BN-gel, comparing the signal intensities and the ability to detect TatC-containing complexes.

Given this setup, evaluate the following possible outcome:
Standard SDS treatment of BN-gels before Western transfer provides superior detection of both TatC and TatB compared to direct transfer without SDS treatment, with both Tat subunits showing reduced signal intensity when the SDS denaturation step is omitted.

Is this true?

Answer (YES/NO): NO